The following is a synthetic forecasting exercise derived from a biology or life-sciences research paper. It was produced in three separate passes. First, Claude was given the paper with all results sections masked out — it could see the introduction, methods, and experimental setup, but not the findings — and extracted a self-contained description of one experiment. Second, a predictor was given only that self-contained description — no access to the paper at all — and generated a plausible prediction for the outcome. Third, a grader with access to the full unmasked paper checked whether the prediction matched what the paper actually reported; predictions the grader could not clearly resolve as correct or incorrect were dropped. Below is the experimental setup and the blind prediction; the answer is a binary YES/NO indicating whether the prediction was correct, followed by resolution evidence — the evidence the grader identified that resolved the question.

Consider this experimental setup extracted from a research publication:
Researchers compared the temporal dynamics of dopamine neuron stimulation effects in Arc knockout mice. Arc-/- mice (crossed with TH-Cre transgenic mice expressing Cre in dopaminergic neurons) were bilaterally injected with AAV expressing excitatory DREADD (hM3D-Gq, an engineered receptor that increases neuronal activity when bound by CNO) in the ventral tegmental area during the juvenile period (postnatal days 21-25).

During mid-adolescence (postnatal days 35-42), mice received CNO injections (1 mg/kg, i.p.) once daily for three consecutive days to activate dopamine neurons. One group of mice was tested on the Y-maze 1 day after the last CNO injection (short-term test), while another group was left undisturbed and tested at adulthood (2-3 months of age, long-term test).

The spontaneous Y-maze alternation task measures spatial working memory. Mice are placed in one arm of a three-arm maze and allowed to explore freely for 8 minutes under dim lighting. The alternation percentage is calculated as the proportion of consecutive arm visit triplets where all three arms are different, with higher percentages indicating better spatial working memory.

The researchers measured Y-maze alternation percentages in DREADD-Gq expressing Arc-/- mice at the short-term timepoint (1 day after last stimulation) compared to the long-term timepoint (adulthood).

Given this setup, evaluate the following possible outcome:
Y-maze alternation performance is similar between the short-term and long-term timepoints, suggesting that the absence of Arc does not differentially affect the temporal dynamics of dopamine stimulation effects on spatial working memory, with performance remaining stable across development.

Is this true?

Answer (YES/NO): YES